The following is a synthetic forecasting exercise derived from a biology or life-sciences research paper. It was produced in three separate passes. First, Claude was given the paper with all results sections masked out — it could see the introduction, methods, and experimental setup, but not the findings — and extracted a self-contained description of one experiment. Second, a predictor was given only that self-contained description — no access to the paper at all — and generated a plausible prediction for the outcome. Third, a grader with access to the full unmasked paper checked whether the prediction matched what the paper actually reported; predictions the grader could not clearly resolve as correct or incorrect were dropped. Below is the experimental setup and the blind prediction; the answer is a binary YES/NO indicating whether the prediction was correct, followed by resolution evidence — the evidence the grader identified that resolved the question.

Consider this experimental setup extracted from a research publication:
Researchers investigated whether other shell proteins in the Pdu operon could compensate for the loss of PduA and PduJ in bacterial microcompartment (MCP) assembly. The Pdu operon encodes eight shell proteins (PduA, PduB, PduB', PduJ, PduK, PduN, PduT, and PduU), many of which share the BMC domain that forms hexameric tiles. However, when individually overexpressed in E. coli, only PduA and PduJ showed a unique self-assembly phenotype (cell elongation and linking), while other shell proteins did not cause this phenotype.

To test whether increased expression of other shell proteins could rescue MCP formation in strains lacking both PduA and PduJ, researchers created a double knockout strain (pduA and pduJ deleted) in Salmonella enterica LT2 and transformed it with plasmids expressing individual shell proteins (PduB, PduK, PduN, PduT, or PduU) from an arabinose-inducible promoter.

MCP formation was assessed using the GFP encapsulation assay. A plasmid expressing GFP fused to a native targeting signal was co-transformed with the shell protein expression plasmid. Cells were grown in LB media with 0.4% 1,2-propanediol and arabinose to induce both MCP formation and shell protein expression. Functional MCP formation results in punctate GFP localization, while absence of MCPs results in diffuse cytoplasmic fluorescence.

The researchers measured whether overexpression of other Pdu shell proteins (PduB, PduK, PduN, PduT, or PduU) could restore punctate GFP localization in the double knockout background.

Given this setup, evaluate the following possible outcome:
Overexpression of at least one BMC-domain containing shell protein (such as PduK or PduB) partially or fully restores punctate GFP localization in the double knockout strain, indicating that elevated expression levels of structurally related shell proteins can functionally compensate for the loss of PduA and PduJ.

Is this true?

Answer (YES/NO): NO